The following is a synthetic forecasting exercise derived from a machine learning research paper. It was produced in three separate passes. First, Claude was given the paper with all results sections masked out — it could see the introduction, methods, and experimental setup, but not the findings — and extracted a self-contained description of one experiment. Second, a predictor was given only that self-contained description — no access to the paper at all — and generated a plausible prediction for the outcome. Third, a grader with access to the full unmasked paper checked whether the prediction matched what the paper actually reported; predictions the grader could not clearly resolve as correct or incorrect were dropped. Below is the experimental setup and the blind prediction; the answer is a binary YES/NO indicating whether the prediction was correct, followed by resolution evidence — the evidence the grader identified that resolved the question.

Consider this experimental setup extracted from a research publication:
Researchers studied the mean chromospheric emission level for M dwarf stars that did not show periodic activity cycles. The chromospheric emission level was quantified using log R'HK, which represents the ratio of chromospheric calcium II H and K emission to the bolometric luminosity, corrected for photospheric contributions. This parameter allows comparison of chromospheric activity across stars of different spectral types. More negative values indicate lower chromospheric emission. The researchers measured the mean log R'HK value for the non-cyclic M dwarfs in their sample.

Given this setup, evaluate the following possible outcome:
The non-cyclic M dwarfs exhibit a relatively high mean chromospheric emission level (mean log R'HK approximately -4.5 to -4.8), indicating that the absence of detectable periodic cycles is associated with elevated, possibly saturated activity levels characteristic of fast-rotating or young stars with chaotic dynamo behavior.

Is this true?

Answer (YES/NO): NO